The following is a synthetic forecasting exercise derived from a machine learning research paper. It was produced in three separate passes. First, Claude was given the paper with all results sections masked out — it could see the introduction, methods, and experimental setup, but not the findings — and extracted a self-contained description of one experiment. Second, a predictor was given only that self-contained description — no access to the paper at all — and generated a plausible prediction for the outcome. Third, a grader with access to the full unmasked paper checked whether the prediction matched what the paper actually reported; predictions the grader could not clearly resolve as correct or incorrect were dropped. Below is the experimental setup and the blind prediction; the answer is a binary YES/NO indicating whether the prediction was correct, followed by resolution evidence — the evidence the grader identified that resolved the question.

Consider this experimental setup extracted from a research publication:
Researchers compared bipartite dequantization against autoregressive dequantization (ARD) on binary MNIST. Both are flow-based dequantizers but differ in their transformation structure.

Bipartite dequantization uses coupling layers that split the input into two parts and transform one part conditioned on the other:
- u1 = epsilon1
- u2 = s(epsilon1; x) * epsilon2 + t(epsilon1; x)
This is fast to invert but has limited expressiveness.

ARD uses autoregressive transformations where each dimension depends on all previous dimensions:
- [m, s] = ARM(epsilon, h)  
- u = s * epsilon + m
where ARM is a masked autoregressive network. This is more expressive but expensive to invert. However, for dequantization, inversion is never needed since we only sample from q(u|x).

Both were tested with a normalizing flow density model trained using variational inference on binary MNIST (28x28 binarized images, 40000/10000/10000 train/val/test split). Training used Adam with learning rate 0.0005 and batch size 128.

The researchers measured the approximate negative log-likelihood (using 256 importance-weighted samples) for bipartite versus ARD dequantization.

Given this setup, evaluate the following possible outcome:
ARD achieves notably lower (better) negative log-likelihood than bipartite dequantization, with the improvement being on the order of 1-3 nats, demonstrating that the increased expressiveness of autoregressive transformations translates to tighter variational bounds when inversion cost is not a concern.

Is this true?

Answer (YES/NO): NO